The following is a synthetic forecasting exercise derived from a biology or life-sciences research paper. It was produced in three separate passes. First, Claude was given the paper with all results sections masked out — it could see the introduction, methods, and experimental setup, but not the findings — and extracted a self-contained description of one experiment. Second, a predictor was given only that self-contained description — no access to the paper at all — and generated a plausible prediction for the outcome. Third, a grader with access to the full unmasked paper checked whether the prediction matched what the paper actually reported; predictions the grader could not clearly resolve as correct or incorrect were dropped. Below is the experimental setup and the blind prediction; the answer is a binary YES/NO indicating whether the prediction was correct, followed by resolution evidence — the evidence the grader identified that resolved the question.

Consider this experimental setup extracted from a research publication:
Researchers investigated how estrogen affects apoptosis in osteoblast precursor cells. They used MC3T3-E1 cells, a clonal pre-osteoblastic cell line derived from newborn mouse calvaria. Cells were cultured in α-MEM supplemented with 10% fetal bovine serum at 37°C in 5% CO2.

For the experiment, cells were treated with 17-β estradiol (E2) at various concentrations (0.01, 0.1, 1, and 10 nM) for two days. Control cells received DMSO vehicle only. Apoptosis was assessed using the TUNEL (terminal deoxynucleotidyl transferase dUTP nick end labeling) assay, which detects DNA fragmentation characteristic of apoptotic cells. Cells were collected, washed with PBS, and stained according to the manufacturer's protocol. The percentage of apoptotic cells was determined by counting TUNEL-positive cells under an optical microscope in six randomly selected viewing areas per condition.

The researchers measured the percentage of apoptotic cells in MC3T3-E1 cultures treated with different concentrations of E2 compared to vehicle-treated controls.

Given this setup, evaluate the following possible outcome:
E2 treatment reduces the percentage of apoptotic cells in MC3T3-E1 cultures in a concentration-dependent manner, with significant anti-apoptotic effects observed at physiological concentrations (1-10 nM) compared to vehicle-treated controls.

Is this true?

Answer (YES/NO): NO